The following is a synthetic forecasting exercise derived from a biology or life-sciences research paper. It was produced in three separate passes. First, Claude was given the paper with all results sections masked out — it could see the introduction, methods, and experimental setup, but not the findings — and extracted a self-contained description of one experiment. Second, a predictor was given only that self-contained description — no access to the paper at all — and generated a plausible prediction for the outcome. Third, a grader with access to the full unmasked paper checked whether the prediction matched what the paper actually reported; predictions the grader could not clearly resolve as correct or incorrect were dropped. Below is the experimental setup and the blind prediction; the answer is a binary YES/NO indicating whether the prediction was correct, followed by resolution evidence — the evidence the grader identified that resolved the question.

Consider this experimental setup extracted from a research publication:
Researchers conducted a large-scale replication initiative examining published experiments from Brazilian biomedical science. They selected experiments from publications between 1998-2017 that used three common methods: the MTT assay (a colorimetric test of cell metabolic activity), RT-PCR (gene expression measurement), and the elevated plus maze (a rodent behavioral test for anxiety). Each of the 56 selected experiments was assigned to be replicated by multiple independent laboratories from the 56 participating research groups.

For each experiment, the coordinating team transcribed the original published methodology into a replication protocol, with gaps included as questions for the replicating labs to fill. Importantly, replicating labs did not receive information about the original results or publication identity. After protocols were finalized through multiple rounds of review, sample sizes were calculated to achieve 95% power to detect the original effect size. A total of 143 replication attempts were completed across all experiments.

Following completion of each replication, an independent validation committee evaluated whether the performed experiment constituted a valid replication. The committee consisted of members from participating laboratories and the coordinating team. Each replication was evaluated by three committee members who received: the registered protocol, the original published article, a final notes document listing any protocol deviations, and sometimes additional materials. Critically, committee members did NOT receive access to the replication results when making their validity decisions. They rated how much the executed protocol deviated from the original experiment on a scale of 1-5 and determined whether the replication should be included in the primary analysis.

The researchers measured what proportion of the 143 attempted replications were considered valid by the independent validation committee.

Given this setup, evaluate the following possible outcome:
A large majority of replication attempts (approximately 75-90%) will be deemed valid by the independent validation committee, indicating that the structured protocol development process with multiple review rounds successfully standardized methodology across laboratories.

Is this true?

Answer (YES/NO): NO